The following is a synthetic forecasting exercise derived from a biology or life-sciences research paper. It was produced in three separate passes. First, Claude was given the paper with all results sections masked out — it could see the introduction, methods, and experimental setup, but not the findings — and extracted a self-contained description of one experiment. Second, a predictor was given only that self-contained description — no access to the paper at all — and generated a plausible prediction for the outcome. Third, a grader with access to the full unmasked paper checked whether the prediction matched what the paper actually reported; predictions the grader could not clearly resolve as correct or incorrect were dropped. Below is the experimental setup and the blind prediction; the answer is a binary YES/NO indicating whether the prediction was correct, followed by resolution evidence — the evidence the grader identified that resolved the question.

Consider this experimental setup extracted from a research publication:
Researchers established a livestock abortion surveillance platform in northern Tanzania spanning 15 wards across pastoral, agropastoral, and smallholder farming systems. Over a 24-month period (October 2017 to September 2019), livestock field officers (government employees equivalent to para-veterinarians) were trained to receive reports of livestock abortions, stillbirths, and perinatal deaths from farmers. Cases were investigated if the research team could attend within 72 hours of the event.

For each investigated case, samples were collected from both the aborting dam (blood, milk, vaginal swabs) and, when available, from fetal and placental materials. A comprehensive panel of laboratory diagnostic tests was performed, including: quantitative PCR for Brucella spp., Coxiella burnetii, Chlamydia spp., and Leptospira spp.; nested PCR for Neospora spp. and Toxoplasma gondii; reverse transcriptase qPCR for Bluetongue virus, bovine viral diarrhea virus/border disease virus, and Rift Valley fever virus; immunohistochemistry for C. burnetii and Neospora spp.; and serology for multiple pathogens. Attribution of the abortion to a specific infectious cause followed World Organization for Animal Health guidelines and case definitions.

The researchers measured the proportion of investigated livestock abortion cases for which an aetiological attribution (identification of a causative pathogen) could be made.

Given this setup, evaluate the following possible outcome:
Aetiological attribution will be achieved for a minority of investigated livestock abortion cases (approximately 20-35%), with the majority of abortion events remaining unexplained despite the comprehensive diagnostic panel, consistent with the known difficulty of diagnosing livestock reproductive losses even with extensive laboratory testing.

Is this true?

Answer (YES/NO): YES